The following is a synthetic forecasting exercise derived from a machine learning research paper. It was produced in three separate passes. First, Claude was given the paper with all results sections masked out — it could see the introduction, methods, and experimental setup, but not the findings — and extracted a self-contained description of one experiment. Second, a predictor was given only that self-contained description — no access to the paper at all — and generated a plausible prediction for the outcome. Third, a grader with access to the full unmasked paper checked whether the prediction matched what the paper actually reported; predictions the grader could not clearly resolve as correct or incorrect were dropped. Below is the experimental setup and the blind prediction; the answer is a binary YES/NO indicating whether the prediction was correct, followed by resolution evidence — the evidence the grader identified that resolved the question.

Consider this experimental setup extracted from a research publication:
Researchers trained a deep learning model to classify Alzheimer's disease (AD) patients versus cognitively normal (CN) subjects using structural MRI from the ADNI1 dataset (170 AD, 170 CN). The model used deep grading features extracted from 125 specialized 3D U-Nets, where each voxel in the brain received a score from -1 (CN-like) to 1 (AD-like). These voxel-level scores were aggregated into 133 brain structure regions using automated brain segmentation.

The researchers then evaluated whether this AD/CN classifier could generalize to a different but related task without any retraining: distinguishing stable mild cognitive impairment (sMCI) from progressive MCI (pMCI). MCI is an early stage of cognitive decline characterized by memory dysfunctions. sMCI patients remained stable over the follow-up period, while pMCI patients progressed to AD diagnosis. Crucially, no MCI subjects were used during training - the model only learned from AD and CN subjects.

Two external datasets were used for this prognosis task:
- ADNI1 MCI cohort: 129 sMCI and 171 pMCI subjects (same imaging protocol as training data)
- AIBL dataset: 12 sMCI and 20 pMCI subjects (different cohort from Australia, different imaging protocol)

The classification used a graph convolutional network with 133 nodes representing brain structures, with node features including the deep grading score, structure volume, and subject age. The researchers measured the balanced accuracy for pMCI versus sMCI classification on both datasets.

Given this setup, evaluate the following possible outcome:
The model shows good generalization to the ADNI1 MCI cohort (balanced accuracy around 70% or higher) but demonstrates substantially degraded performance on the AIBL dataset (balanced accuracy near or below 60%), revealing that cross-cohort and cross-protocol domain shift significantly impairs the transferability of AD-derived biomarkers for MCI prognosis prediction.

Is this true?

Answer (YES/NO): NO